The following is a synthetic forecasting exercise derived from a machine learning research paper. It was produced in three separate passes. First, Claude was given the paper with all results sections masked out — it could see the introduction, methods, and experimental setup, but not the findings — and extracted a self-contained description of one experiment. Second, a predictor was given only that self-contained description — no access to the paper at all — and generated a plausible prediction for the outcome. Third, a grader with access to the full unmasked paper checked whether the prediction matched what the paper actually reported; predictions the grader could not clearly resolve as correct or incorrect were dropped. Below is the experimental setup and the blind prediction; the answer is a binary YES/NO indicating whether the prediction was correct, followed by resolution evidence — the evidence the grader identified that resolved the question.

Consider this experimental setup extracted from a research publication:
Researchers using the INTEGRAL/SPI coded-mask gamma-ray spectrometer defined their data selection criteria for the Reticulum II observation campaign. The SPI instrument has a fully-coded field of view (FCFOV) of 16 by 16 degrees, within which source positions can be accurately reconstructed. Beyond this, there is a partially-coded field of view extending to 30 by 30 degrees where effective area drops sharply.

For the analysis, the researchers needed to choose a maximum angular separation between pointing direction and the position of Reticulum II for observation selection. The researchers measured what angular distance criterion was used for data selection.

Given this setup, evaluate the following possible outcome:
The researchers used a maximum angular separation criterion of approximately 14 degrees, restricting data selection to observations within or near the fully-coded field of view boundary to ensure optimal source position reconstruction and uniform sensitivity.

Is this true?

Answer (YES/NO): NO